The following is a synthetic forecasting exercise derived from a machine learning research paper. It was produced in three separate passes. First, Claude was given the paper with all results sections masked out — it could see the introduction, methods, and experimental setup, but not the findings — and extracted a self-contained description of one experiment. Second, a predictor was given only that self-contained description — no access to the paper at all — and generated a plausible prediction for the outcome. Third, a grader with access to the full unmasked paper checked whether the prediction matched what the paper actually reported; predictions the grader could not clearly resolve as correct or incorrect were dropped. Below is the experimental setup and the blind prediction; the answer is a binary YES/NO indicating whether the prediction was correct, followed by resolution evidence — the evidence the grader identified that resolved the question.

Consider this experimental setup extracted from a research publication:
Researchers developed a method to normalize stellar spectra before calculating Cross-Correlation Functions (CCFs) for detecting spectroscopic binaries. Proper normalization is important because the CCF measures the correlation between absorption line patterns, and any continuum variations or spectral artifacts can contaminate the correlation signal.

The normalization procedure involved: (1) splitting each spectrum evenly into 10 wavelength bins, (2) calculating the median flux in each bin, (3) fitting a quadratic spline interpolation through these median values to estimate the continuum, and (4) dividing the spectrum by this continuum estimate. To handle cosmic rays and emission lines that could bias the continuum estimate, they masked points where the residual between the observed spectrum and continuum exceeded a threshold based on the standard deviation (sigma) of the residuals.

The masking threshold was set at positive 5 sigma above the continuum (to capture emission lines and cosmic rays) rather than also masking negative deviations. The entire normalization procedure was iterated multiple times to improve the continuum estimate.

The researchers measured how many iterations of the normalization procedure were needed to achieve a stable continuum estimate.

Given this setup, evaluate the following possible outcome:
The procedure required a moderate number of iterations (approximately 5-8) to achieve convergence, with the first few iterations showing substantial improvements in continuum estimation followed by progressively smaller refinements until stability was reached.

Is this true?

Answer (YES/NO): NO